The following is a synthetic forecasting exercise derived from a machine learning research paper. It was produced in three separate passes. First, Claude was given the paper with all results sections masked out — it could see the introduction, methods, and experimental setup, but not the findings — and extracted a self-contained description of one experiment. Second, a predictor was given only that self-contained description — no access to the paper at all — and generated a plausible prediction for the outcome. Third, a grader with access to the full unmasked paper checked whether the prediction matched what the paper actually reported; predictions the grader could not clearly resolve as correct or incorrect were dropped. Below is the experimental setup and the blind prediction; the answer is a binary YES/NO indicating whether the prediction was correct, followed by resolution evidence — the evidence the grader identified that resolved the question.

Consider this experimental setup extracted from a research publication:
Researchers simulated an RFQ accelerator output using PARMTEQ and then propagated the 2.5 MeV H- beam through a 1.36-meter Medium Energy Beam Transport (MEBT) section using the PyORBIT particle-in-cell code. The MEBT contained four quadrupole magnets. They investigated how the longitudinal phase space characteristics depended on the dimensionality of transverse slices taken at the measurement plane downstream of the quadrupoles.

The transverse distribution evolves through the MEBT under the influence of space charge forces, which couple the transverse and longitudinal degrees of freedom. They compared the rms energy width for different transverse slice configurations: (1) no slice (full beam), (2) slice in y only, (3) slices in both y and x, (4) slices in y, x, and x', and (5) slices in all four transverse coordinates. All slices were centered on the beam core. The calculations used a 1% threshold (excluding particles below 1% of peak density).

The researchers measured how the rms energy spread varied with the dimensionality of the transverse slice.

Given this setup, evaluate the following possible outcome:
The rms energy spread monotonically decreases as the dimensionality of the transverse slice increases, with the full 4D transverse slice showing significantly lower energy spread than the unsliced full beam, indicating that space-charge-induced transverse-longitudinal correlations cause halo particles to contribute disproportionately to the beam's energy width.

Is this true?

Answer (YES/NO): NO